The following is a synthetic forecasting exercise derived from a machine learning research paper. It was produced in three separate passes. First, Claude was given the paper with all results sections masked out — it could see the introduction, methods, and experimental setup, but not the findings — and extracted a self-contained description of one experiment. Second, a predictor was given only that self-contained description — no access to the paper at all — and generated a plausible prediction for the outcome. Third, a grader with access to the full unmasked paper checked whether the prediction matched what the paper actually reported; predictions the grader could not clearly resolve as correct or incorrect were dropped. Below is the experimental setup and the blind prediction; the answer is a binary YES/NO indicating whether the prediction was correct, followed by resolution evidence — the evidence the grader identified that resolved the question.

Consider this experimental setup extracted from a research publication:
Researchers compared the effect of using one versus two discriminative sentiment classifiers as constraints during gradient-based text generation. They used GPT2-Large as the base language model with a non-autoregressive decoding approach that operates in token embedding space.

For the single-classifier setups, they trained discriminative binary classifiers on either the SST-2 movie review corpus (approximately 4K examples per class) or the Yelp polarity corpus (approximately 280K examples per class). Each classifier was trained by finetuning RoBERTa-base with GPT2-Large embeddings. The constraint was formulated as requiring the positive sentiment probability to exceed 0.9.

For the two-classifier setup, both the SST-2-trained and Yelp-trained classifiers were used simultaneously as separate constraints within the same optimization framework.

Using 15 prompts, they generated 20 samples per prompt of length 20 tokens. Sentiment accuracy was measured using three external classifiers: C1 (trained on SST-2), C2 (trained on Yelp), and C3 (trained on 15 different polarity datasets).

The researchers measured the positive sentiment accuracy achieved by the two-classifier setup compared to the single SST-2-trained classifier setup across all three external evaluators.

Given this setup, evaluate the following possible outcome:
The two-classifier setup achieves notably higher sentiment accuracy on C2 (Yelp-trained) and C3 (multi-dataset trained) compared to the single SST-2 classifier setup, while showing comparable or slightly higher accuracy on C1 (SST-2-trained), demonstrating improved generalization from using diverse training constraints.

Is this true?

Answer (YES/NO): NO